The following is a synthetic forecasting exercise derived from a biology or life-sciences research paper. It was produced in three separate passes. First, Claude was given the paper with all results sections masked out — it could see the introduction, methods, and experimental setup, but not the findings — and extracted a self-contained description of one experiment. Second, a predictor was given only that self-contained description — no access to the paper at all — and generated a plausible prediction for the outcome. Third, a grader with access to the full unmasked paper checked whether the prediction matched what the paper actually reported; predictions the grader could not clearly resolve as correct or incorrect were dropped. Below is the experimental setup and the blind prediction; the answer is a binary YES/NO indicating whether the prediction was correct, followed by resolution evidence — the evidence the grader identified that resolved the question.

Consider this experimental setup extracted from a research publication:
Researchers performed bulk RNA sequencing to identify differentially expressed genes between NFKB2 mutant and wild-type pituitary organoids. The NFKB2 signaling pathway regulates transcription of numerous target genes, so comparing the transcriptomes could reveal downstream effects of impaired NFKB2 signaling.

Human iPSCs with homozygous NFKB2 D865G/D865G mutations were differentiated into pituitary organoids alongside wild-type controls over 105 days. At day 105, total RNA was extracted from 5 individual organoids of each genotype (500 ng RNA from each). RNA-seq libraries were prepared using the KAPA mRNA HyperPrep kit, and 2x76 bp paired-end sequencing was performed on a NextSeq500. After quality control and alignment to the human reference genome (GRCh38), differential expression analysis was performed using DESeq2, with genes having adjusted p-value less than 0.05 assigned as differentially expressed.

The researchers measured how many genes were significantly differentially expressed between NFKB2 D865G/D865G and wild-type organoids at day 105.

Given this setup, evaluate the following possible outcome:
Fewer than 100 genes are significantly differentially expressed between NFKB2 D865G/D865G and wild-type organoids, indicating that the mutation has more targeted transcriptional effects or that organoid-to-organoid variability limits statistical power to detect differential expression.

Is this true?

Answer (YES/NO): NO